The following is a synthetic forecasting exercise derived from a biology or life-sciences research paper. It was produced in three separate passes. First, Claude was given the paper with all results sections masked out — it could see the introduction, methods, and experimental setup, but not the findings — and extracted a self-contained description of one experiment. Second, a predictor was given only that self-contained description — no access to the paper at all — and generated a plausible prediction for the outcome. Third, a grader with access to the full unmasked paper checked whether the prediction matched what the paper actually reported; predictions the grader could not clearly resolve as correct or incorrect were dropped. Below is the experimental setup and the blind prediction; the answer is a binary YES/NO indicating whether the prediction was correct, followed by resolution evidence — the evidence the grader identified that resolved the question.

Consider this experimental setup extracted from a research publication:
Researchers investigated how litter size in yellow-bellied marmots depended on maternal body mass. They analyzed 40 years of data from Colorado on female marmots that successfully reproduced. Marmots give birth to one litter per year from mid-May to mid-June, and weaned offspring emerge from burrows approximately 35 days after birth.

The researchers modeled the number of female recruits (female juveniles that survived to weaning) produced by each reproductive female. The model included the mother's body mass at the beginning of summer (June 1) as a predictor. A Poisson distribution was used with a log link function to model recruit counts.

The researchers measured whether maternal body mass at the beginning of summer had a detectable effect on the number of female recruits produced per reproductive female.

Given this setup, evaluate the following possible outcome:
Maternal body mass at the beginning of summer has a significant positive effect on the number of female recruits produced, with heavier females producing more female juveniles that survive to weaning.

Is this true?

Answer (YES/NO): YES